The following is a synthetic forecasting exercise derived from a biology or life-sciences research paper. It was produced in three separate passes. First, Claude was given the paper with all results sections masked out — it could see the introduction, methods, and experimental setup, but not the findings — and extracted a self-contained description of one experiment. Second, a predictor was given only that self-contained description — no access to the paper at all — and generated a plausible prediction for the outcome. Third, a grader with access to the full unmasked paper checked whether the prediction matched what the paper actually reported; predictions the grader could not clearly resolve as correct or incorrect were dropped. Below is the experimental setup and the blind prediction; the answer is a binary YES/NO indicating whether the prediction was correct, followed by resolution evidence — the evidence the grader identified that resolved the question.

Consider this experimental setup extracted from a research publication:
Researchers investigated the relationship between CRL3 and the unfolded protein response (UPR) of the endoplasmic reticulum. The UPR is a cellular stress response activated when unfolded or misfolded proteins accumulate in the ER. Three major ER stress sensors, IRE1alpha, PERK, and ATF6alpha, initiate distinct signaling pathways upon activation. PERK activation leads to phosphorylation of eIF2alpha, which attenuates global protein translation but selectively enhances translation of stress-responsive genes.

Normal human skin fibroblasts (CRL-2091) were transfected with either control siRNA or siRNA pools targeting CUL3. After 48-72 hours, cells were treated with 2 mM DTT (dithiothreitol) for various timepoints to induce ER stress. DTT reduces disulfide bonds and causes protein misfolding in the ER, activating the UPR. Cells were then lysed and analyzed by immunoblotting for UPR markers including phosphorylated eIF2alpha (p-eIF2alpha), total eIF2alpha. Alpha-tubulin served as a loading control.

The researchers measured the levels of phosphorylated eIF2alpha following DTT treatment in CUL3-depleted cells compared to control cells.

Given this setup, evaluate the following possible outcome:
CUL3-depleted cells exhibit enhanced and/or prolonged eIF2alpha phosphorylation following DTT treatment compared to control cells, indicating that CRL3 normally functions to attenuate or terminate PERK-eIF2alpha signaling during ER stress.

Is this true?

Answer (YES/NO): NO